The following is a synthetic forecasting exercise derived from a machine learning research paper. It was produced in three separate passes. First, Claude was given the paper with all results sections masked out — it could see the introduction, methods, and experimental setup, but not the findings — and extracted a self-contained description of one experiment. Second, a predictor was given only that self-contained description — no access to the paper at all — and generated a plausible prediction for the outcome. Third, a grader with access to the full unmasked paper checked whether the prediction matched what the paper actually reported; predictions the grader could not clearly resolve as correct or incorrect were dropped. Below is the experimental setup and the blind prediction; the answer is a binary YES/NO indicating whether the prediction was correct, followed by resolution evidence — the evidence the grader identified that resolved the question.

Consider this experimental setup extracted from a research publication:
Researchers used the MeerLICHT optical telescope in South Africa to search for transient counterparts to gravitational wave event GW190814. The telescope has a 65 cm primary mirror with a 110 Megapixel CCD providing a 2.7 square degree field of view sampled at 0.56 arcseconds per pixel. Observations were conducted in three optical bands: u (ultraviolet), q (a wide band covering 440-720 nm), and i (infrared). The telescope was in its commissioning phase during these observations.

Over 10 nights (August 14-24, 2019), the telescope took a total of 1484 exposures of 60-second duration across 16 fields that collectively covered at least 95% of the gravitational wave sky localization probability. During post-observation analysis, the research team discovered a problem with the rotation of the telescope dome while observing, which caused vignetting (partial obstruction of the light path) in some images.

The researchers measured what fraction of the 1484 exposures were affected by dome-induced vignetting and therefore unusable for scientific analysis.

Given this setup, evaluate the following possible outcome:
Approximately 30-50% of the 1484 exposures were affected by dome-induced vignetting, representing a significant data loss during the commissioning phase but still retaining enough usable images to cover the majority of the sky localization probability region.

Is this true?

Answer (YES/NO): NO